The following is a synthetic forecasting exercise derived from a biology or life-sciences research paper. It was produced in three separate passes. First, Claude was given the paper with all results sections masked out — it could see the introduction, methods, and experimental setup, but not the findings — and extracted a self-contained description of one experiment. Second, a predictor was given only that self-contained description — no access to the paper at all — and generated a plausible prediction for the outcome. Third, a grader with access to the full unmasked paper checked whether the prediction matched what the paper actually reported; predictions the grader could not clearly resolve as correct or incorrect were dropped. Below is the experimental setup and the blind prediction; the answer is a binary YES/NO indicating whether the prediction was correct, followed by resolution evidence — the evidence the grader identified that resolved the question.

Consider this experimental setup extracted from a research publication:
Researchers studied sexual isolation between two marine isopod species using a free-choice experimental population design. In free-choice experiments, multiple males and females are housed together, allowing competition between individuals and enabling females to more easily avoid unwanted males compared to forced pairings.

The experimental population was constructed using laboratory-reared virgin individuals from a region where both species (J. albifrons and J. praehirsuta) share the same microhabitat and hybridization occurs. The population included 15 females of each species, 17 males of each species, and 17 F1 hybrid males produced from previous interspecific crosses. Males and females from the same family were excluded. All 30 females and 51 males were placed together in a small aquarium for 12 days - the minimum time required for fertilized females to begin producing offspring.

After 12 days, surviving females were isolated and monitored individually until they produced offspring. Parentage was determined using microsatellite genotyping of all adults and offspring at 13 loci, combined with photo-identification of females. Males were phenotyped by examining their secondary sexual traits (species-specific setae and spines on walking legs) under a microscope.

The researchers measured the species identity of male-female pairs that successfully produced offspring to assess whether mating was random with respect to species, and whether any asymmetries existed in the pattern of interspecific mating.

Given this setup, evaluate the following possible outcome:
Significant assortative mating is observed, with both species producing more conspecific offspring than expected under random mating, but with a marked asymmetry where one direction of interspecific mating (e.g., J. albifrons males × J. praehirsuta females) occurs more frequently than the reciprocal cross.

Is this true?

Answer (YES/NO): YES